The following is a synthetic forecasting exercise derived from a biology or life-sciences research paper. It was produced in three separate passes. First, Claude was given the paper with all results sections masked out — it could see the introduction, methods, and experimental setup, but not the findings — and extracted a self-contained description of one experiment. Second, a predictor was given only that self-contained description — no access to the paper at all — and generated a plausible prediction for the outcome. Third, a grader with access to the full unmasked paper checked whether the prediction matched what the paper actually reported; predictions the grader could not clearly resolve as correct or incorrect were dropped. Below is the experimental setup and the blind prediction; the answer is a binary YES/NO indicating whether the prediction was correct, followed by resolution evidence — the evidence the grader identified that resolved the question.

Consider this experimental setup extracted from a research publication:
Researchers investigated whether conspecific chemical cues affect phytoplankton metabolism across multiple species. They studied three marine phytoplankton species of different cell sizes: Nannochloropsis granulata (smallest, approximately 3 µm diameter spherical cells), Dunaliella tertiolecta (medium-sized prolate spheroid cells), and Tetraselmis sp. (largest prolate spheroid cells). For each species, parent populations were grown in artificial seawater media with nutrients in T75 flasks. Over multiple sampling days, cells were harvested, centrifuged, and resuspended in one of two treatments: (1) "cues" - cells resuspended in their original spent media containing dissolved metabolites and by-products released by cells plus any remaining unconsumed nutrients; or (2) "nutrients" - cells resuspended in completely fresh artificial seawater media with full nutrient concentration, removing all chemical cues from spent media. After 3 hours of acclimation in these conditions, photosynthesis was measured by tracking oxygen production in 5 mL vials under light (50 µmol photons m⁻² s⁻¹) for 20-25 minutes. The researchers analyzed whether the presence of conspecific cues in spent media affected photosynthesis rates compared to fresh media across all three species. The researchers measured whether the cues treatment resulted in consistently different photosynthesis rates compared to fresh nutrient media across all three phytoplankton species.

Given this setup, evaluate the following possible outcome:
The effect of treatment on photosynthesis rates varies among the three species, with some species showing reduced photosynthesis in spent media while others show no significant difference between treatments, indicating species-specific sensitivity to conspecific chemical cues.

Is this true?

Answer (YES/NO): YES